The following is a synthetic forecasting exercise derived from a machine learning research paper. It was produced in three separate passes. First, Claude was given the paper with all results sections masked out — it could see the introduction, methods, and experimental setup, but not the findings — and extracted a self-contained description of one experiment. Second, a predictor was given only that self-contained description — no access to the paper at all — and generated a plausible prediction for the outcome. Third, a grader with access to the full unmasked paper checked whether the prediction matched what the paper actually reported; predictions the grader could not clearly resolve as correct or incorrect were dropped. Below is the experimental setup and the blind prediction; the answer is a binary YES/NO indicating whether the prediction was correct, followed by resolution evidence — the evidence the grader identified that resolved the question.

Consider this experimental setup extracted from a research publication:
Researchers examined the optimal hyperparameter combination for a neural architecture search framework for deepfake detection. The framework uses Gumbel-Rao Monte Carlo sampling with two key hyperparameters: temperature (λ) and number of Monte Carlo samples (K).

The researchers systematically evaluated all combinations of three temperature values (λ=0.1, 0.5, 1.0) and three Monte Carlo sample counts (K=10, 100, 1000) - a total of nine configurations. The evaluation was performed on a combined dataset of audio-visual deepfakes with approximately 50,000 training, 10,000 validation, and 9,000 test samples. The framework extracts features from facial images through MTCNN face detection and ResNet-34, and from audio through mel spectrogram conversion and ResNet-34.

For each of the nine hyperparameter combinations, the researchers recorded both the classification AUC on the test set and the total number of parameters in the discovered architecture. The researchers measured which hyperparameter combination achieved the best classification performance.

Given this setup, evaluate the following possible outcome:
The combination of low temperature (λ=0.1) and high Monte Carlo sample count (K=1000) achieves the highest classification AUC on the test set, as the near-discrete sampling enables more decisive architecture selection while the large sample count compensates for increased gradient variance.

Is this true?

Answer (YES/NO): YES